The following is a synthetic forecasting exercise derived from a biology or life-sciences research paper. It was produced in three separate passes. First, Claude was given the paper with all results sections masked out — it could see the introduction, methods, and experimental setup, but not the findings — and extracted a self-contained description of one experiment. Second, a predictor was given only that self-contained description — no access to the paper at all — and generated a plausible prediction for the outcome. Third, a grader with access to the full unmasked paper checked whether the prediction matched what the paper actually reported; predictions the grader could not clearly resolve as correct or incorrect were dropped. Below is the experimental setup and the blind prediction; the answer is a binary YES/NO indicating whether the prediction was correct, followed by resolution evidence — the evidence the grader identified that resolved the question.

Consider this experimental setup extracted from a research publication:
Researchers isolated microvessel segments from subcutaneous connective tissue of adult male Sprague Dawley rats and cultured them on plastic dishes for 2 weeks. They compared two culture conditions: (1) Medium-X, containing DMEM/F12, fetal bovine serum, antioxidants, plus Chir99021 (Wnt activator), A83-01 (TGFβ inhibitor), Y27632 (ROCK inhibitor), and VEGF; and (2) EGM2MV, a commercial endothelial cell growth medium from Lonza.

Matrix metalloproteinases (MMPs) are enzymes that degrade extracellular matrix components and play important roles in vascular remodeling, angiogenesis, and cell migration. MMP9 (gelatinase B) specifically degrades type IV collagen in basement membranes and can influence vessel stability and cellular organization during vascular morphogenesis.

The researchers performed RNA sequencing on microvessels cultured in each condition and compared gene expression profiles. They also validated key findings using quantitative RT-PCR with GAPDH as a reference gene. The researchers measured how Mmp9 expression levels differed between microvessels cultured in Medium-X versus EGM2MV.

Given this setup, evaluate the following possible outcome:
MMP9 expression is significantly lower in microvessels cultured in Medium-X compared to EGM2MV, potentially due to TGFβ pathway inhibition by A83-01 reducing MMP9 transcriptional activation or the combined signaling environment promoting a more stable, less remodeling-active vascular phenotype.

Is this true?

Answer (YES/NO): NO